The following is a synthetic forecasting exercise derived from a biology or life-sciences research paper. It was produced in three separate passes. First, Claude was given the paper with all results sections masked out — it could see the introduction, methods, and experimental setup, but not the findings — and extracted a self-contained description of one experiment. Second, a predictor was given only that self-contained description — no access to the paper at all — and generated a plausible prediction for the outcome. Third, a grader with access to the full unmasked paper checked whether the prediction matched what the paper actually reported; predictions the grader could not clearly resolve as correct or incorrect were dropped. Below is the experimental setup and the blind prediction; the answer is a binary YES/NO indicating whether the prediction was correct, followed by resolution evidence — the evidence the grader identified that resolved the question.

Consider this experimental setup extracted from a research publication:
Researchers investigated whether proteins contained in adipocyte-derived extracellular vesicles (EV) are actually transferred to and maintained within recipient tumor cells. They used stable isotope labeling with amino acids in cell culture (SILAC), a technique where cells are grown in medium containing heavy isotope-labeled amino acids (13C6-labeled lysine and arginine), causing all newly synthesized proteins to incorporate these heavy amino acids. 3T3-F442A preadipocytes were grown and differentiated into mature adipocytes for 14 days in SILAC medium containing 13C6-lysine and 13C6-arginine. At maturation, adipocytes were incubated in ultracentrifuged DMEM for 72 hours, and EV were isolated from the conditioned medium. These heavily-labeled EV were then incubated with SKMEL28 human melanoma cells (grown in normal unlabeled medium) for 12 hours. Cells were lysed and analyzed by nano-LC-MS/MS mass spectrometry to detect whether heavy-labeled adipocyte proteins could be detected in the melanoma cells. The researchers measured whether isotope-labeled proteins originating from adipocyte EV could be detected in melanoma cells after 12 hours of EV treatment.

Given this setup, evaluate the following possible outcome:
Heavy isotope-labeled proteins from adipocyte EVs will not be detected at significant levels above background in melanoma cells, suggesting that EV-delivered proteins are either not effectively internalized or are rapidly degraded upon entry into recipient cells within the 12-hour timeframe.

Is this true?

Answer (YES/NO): NO